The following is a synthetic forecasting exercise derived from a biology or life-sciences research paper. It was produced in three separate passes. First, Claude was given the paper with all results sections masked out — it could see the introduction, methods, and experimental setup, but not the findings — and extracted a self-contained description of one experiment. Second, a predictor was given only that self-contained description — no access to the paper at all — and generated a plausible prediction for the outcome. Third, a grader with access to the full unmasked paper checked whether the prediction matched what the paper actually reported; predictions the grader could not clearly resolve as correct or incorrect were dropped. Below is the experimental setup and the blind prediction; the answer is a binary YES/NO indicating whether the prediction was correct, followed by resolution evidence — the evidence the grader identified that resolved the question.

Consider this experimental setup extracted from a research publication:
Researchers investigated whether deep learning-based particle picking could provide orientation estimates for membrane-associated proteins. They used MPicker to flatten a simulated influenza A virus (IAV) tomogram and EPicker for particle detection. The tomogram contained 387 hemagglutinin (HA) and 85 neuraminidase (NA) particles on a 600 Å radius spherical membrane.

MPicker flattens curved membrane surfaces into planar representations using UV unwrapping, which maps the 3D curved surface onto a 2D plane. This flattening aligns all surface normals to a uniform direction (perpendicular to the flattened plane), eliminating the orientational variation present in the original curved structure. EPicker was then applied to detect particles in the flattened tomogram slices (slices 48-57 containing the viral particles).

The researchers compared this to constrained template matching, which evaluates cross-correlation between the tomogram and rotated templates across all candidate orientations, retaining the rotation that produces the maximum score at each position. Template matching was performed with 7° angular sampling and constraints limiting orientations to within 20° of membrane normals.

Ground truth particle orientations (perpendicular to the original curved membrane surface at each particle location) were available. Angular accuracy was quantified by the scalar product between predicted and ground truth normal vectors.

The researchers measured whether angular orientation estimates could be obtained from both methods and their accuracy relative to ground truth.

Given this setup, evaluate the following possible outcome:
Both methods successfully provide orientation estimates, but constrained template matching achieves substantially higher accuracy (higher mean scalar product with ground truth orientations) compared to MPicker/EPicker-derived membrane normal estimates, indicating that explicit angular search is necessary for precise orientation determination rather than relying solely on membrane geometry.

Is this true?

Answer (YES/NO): NO